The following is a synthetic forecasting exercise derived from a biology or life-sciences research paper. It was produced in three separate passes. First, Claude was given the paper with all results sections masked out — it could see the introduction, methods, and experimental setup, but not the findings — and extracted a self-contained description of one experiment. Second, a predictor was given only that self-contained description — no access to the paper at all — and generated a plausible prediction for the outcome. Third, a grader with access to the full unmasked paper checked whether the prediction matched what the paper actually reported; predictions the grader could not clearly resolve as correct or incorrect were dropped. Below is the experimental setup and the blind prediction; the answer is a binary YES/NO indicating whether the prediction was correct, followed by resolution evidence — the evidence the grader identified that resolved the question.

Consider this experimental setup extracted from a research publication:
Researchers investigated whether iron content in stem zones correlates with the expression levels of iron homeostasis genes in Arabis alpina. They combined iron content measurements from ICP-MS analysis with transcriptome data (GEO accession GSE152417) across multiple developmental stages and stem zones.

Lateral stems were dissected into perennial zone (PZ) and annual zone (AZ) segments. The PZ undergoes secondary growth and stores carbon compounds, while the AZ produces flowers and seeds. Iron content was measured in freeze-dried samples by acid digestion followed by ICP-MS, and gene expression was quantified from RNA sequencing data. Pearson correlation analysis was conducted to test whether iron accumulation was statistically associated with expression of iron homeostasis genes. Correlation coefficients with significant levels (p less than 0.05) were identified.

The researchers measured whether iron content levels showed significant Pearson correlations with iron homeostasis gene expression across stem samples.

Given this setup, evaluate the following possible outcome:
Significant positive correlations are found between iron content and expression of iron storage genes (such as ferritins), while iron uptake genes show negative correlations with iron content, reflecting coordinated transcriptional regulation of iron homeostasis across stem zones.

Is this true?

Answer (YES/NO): NO